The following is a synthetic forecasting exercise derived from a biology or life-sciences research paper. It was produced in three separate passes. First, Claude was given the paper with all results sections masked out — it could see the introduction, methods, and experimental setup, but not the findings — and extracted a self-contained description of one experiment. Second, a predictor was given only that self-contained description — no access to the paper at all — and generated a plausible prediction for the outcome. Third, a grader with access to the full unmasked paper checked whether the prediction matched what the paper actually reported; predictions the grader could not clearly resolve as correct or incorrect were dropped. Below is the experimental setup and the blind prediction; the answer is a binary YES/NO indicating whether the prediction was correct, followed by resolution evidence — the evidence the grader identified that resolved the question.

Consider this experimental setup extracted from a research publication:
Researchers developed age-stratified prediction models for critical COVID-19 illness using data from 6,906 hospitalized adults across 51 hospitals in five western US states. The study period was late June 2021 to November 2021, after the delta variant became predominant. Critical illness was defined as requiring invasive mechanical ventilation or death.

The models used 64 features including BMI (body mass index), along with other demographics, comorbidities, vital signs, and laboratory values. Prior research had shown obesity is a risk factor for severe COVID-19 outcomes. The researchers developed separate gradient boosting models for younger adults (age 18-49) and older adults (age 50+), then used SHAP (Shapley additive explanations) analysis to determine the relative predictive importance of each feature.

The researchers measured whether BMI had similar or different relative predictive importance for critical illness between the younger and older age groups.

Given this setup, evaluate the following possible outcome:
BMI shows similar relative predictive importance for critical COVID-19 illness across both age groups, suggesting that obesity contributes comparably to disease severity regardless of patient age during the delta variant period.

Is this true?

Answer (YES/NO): NO